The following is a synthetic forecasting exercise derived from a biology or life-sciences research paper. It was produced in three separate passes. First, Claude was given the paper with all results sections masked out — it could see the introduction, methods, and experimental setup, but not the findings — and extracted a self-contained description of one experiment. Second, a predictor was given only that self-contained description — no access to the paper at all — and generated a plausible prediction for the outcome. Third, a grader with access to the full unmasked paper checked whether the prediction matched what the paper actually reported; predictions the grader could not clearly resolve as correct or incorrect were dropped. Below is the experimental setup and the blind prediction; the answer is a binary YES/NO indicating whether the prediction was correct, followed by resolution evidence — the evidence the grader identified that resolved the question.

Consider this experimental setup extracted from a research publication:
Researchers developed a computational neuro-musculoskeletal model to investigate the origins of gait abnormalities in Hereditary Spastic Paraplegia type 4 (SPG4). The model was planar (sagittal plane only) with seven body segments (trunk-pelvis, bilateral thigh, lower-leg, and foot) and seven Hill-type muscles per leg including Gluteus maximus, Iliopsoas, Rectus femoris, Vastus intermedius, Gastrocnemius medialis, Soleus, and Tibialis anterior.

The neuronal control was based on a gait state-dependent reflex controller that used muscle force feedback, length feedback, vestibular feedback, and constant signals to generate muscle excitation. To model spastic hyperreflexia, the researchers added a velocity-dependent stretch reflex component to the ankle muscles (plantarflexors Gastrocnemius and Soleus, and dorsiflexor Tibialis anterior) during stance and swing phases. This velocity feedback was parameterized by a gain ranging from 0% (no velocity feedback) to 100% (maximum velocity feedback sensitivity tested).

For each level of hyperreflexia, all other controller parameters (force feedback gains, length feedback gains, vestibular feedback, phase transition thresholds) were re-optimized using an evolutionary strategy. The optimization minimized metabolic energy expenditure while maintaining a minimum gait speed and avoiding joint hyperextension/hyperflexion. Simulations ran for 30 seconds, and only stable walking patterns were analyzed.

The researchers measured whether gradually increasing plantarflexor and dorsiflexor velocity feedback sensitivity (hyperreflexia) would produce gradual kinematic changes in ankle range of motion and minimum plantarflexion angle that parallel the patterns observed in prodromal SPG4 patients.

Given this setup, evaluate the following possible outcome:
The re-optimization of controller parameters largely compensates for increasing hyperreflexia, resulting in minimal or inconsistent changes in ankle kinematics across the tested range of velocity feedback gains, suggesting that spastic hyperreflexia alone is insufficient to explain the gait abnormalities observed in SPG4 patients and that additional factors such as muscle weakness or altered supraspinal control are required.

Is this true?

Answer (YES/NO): NO